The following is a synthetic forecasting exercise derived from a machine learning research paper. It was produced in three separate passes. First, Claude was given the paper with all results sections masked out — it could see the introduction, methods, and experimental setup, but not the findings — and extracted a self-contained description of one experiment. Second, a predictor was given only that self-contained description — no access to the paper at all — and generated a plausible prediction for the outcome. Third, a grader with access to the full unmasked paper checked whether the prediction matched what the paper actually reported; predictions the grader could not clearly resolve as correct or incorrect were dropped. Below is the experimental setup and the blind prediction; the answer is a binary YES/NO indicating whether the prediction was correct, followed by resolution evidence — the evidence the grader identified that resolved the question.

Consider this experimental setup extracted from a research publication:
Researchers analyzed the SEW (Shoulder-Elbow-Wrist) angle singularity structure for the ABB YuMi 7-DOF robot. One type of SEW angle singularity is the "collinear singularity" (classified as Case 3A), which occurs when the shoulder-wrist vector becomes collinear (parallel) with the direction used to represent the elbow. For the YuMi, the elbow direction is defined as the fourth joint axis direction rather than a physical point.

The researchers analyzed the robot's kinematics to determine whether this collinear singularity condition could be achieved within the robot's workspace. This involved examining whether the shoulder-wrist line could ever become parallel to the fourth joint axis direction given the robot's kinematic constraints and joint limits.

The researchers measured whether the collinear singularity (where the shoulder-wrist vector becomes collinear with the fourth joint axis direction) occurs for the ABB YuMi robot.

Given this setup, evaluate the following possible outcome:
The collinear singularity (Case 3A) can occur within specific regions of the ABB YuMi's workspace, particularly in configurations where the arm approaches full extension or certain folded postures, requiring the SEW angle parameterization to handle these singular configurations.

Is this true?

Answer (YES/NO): NO